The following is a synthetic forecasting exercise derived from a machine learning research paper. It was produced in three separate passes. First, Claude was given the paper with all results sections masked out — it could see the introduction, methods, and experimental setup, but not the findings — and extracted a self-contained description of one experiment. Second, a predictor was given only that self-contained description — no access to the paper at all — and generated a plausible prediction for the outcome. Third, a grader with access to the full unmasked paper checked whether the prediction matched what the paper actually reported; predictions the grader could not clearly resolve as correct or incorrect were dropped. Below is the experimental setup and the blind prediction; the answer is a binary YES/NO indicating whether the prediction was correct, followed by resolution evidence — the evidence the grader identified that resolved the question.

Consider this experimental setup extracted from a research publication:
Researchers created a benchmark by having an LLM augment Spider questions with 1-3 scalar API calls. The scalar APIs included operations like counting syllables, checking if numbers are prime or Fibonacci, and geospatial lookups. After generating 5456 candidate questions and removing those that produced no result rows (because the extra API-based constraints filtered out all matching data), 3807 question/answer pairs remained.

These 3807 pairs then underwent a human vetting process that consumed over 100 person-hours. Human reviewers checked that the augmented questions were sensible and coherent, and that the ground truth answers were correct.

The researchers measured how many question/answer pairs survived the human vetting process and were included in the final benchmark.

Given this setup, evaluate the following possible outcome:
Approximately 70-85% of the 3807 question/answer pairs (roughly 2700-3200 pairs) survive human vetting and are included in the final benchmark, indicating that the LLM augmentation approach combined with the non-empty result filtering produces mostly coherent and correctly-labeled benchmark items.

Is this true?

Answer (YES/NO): NO